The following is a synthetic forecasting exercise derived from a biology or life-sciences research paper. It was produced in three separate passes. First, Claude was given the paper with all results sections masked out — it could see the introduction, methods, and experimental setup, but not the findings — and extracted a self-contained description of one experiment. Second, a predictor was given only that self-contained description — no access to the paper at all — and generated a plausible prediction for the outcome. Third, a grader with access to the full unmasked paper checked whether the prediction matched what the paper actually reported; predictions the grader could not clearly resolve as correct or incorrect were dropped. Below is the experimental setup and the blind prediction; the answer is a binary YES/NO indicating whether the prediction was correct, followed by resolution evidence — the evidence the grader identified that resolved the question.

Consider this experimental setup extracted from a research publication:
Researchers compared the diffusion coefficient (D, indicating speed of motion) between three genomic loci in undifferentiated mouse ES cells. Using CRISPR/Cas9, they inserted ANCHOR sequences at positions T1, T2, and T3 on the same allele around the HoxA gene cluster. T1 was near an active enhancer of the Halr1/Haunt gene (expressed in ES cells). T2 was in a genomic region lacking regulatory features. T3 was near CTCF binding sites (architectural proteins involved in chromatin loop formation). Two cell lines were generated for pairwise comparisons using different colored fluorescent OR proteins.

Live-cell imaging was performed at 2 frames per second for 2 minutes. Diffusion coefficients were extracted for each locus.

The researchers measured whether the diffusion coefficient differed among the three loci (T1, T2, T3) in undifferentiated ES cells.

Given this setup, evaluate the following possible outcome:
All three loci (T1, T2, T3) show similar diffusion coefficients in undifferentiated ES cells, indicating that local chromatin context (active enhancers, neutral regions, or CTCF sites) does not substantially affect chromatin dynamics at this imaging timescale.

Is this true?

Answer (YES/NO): NO